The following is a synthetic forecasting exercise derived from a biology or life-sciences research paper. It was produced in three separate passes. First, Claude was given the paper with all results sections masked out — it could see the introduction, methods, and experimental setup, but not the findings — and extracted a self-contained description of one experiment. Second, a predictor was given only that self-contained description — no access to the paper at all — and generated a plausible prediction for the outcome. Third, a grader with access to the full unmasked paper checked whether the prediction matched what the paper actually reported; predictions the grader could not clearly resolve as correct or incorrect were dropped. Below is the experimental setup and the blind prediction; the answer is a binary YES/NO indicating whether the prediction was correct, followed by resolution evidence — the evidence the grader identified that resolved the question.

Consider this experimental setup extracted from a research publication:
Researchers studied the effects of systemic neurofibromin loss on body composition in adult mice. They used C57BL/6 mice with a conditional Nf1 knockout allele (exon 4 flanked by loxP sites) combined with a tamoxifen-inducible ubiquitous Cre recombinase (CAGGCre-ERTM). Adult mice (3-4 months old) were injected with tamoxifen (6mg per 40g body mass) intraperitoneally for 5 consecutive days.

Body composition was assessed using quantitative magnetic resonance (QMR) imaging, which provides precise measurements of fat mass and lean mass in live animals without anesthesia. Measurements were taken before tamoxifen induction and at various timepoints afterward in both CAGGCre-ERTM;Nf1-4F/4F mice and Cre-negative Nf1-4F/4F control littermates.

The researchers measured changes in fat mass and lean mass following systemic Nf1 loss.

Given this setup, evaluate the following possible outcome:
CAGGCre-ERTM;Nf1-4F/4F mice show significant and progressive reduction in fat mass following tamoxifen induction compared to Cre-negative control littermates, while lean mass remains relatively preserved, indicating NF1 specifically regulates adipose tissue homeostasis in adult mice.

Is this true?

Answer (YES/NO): NO